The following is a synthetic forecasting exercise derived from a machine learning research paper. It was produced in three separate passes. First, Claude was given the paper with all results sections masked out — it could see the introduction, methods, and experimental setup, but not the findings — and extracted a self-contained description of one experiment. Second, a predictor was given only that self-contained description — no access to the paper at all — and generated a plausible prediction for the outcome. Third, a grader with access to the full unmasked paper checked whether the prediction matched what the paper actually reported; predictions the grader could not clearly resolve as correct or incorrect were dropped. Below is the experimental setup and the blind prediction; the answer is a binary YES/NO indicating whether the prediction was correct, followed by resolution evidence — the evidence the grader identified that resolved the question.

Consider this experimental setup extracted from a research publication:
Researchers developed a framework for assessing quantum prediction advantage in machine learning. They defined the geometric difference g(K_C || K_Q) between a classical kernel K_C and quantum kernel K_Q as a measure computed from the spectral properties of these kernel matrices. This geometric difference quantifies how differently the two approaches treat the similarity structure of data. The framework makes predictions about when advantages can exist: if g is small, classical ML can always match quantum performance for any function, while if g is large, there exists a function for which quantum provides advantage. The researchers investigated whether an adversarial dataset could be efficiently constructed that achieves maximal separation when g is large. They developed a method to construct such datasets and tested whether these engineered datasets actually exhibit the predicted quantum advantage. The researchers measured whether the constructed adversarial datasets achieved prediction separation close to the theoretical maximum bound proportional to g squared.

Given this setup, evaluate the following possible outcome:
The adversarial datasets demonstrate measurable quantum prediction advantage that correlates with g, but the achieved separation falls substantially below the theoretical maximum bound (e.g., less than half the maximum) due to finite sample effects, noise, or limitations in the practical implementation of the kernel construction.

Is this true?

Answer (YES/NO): NO